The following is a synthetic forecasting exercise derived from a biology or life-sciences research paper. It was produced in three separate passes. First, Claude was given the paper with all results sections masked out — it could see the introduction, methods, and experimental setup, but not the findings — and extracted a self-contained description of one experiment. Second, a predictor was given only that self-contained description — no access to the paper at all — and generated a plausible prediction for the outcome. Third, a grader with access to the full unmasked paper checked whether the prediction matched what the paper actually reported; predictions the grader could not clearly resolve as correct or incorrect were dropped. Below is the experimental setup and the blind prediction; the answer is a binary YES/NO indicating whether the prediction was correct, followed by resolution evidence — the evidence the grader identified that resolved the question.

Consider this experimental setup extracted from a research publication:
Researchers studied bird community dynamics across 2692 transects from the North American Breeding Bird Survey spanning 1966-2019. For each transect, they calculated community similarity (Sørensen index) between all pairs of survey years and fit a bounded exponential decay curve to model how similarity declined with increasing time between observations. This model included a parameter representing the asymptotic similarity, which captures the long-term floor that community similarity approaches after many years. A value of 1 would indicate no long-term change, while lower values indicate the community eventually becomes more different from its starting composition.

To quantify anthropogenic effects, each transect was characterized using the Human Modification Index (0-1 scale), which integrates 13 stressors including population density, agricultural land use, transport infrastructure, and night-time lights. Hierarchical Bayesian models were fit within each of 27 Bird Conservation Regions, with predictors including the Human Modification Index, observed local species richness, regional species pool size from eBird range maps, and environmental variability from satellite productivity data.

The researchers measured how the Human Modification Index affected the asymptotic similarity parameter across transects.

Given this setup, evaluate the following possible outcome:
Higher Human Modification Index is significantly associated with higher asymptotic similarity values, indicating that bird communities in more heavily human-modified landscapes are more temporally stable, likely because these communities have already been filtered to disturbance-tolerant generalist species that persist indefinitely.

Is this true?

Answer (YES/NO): NO